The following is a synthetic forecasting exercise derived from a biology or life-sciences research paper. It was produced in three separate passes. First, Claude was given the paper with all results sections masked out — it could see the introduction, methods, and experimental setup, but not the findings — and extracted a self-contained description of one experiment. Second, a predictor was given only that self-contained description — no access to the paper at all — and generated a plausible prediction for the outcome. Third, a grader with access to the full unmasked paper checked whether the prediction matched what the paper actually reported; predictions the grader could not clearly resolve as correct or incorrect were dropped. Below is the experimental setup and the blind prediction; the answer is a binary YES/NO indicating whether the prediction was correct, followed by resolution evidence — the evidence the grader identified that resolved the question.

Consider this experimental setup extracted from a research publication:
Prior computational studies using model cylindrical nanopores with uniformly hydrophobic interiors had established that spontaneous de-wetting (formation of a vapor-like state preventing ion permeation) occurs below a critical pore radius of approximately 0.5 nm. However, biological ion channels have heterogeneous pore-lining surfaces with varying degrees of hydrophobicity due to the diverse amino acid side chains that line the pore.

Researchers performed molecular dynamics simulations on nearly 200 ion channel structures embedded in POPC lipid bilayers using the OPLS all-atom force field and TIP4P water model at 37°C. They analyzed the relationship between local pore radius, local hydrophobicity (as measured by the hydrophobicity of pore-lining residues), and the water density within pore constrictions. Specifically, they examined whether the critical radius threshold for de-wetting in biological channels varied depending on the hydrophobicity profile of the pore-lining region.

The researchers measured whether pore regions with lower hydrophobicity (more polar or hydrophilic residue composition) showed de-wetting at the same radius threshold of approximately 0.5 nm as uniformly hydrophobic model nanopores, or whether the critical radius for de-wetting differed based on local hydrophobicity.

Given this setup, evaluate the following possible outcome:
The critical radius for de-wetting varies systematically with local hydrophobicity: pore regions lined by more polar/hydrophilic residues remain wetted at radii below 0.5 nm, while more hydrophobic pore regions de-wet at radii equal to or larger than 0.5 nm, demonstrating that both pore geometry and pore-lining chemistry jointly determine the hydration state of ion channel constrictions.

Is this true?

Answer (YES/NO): NO